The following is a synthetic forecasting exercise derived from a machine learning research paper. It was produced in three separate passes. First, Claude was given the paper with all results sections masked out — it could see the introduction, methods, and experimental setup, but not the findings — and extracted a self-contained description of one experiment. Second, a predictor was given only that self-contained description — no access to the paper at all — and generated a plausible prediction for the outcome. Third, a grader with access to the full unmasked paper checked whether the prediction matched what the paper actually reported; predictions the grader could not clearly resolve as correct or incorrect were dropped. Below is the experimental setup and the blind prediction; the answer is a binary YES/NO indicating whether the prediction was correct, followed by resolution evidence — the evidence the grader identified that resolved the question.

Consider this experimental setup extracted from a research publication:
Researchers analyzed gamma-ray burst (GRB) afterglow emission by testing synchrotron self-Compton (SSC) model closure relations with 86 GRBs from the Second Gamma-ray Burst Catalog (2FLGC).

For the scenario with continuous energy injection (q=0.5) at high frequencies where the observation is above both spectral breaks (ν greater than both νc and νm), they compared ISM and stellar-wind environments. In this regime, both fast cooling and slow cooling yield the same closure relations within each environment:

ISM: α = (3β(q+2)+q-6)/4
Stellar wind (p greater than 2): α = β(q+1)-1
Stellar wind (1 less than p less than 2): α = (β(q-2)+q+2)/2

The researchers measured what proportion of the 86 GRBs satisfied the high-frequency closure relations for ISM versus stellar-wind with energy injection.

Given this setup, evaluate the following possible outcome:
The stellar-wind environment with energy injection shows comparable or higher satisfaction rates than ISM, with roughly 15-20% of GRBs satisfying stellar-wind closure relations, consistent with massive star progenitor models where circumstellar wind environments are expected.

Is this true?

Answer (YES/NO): NO